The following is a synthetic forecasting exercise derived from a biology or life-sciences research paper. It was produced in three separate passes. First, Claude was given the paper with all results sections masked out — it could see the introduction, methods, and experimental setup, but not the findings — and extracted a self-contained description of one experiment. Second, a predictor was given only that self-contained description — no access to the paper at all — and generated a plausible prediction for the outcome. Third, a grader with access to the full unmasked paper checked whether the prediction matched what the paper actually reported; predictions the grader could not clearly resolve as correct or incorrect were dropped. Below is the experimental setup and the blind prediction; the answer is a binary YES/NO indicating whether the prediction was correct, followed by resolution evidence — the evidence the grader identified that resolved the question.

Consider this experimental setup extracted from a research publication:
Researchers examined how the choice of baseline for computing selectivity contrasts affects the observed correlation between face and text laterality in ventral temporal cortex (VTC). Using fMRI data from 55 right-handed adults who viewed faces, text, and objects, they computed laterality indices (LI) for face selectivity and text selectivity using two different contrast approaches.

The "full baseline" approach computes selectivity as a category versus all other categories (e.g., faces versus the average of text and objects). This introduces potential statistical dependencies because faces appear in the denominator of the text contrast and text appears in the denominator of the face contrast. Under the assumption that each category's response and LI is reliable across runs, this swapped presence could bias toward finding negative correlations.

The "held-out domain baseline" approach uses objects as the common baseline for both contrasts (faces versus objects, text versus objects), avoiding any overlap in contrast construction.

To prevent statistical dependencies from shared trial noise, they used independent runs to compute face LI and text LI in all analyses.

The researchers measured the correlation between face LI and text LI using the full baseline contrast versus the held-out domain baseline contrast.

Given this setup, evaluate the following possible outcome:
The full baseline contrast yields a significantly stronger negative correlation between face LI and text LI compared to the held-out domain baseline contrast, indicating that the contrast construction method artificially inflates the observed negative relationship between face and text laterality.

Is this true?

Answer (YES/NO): NO